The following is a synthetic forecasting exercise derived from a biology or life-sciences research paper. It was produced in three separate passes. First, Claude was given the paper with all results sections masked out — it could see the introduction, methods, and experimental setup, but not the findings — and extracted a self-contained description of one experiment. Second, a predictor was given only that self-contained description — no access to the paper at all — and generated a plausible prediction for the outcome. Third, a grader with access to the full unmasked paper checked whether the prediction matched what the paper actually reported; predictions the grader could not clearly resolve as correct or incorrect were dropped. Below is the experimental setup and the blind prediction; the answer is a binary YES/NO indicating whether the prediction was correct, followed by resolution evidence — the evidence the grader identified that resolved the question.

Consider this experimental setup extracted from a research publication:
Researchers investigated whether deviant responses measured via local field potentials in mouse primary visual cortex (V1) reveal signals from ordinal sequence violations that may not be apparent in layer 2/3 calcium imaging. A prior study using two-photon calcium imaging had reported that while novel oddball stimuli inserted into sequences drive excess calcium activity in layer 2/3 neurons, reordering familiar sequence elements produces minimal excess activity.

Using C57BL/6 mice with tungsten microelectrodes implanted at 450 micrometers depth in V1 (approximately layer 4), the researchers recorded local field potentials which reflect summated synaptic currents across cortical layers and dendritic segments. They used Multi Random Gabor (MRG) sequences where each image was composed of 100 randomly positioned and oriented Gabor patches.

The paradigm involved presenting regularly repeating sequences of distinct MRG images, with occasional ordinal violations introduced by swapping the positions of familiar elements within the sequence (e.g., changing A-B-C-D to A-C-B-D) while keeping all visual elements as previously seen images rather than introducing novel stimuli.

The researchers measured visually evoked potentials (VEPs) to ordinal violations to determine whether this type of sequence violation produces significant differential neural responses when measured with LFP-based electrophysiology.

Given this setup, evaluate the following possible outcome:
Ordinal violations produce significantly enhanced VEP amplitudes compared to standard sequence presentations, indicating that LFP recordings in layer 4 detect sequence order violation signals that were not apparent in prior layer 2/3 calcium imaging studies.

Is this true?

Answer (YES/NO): YES